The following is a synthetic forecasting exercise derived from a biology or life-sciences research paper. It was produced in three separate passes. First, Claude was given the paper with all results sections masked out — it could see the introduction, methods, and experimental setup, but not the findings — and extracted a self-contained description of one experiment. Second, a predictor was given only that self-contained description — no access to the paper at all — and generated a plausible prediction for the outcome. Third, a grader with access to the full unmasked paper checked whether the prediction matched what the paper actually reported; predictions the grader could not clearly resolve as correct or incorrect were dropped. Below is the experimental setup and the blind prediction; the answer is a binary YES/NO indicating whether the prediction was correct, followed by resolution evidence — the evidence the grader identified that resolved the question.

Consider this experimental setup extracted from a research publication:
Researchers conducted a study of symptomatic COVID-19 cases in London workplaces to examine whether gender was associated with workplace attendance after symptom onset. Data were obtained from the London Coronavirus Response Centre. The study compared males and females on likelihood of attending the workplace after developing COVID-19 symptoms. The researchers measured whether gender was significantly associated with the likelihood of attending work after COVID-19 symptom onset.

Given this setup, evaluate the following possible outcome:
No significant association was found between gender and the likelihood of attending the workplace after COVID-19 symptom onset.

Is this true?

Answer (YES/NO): NO